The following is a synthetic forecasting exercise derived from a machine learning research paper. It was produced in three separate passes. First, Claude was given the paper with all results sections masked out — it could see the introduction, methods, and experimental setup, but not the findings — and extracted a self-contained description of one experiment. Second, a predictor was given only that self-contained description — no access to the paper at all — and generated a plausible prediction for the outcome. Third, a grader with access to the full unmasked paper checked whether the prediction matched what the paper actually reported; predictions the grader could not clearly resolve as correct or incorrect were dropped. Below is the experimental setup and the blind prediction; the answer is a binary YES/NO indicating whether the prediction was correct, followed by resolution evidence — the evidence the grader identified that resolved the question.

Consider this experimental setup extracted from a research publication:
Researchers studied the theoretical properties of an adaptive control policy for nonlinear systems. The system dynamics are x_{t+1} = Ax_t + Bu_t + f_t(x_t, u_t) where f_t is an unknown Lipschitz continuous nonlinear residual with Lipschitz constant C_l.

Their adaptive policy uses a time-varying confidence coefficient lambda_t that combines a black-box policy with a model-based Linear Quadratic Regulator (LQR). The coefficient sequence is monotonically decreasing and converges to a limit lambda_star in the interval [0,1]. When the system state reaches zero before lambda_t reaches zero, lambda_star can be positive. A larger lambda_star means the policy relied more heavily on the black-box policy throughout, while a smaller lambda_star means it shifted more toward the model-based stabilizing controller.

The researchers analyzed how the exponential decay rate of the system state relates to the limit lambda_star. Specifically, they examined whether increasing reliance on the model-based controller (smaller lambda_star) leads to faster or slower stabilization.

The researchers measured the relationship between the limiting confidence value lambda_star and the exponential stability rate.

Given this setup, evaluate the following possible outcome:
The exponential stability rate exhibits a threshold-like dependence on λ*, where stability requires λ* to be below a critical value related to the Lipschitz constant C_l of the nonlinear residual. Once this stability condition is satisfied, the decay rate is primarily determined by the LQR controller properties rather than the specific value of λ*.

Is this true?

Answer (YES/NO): NO